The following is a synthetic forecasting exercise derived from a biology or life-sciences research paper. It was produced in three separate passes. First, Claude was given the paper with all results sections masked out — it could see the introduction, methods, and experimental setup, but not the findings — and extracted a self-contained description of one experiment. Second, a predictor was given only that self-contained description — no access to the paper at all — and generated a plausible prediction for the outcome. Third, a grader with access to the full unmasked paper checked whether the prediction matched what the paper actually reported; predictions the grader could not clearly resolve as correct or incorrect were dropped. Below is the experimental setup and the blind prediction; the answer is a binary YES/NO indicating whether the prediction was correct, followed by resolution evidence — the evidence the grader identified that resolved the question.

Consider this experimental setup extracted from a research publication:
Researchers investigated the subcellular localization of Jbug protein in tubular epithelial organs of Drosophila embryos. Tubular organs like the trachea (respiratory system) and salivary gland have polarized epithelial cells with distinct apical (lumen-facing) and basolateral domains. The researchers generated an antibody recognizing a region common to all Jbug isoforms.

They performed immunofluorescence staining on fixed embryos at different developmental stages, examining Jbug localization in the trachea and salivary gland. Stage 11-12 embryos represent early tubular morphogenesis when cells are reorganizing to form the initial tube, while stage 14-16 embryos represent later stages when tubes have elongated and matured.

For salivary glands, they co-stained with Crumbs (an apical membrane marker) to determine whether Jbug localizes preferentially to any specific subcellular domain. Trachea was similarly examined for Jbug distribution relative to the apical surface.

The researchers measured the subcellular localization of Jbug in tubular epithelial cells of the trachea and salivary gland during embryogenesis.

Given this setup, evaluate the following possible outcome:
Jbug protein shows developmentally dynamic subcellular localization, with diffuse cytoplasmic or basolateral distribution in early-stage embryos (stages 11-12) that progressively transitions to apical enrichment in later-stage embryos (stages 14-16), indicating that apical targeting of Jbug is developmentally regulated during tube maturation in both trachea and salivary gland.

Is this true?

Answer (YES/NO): NO